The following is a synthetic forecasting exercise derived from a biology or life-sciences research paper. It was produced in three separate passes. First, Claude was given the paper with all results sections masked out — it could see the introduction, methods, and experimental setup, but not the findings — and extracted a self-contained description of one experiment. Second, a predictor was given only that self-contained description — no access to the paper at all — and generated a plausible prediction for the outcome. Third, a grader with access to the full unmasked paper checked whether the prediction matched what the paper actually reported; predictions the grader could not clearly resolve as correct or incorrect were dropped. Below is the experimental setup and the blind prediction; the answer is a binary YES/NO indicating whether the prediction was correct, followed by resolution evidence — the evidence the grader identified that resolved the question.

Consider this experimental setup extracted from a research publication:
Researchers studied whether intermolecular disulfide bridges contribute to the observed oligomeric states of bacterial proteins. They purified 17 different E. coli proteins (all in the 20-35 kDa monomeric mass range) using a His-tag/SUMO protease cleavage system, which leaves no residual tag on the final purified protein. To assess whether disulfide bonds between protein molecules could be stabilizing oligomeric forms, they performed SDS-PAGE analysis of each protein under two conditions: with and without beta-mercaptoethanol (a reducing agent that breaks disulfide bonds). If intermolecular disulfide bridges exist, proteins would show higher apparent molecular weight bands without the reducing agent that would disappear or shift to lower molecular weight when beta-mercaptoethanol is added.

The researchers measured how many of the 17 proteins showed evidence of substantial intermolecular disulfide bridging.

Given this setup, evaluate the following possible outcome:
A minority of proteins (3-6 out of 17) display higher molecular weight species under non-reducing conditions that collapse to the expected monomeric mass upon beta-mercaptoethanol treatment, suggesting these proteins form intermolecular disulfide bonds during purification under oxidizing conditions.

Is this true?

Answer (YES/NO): NO